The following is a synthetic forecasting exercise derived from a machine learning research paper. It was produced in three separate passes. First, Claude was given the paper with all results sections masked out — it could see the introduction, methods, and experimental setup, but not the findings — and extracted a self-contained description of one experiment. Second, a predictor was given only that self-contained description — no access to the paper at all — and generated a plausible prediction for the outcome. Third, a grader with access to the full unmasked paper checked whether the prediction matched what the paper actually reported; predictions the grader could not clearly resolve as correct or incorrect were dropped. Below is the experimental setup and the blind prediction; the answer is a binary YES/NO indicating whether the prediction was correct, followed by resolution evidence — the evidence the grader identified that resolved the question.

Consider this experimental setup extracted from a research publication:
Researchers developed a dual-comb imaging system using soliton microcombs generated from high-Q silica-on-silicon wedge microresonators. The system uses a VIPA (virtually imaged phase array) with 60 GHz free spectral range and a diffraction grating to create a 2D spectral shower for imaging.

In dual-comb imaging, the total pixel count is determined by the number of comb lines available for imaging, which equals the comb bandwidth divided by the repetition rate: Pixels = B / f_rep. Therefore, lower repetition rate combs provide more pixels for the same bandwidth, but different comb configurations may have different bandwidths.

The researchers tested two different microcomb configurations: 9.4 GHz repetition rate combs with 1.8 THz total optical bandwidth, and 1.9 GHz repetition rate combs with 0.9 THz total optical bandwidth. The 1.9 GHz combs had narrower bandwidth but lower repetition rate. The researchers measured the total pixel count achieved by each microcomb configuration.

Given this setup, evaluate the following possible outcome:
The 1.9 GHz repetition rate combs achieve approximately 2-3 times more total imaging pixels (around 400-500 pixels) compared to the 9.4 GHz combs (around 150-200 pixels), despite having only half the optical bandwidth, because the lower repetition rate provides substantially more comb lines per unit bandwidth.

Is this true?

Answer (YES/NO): YES